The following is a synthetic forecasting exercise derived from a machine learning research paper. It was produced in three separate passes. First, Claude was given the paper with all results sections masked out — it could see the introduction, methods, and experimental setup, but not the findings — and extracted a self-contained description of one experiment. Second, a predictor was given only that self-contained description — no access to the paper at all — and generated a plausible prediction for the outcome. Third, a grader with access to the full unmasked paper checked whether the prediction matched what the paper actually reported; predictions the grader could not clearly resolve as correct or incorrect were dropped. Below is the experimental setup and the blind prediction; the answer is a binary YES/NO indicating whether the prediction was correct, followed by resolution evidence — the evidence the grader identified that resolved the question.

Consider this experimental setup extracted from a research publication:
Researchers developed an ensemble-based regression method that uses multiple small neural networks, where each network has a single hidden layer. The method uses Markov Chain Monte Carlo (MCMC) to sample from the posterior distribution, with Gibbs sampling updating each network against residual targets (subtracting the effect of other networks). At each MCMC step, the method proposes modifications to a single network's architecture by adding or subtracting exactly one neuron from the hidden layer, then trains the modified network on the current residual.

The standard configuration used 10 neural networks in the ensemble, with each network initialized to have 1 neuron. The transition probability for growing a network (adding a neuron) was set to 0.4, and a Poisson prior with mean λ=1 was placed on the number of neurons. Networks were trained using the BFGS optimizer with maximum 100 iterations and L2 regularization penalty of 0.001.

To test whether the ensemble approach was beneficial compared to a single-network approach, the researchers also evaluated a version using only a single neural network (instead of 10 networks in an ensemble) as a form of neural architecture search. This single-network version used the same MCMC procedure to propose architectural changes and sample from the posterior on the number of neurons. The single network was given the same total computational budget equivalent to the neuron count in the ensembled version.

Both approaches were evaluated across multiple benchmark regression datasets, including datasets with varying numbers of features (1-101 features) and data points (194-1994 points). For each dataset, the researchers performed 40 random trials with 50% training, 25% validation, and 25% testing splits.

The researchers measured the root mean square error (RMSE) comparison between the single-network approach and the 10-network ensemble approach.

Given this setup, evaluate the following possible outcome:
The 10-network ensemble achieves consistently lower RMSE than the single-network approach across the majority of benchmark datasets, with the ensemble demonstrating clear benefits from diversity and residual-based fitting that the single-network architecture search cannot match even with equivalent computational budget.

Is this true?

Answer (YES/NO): NO